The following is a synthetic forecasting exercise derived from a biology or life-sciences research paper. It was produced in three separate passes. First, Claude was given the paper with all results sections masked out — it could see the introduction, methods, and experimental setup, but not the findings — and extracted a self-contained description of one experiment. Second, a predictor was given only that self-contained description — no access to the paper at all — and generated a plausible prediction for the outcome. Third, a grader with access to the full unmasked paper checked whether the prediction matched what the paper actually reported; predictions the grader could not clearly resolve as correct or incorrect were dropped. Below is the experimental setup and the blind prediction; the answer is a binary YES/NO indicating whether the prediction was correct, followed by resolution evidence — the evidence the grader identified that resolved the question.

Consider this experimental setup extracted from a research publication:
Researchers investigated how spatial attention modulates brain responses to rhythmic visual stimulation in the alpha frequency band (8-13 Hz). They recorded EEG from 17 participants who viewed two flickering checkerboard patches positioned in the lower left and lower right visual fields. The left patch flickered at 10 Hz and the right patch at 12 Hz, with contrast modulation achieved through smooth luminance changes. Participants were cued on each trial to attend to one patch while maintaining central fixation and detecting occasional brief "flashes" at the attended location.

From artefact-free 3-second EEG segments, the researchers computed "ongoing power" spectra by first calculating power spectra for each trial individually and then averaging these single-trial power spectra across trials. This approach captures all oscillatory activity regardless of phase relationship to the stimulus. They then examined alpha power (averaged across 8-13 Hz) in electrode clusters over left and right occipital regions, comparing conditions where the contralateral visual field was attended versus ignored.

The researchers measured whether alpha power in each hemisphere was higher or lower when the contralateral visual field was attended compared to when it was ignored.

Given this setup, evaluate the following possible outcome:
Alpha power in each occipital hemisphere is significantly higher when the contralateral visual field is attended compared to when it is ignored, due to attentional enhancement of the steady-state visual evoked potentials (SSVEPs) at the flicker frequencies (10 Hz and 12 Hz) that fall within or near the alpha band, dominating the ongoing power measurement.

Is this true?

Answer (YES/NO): NO